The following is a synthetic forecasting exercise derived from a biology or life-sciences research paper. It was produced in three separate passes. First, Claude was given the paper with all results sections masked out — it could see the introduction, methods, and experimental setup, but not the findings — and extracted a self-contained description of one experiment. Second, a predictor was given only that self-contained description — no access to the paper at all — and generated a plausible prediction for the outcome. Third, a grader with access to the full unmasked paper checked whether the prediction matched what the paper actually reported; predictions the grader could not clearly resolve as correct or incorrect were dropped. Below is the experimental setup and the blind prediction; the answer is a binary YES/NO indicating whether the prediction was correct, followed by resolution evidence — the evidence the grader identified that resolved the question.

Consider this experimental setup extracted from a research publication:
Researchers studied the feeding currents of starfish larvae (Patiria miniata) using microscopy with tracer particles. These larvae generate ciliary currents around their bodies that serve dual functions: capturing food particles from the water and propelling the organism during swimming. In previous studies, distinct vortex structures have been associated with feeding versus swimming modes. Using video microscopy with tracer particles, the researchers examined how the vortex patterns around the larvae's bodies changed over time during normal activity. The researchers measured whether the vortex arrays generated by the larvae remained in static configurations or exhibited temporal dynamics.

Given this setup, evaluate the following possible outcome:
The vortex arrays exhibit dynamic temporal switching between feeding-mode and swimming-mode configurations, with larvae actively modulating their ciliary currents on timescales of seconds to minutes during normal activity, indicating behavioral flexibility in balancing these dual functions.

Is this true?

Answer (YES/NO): YES